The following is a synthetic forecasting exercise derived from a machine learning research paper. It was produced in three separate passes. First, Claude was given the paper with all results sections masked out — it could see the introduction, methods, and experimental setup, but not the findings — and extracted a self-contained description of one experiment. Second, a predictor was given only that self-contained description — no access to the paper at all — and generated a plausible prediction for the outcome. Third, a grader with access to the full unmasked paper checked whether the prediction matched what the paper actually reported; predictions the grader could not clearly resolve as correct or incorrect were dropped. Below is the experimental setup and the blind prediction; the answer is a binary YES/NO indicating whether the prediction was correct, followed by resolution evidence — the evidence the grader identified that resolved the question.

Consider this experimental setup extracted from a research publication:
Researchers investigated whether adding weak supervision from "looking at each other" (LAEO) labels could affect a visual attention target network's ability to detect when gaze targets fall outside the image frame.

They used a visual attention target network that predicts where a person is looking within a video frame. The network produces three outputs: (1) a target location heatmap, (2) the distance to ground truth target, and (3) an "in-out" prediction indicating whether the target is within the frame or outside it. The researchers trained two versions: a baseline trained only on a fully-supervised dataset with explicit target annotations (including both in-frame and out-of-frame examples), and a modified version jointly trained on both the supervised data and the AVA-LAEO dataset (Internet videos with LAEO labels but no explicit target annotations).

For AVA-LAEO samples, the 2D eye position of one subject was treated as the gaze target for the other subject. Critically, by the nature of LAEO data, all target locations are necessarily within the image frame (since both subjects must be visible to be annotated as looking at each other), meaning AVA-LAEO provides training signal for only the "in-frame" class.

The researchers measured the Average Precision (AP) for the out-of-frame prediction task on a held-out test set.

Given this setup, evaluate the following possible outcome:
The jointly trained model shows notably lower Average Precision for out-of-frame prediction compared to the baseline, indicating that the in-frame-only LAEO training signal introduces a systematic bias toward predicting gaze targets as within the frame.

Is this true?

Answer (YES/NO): NO